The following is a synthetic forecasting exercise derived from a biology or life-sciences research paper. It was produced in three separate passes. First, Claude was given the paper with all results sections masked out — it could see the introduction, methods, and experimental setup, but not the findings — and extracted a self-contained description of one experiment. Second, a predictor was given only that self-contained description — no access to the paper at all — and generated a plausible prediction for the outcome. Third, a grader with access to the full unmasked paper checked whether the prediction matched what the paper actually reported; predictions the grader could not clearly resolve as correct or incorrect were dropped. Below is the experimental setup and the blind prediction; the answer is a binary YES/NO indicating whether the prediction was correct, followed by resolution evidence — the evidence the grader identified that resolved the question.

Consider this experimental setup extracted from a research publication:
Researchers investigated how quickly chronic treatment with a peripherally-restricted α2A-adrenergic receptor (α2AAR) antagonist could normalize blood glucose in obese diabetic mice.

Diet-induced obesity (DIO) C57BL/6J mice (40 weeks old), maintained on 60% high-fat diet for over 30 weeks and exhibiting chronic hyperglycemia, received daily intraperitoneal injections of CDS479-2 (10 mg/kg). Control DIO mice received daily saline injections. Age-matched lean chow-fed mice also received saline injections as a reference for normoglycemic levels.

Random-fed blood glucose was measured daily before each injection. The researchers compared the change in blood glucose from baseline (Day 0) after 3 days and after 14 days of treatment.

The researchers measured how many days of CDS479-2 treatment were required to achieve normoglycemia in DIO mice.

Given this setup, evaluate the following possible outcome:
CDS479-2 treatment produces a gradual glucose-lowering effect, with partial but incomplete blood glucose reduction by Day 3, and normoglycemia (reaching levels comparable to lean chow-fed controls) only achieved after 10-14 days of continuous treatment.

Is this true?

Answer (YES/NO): NO